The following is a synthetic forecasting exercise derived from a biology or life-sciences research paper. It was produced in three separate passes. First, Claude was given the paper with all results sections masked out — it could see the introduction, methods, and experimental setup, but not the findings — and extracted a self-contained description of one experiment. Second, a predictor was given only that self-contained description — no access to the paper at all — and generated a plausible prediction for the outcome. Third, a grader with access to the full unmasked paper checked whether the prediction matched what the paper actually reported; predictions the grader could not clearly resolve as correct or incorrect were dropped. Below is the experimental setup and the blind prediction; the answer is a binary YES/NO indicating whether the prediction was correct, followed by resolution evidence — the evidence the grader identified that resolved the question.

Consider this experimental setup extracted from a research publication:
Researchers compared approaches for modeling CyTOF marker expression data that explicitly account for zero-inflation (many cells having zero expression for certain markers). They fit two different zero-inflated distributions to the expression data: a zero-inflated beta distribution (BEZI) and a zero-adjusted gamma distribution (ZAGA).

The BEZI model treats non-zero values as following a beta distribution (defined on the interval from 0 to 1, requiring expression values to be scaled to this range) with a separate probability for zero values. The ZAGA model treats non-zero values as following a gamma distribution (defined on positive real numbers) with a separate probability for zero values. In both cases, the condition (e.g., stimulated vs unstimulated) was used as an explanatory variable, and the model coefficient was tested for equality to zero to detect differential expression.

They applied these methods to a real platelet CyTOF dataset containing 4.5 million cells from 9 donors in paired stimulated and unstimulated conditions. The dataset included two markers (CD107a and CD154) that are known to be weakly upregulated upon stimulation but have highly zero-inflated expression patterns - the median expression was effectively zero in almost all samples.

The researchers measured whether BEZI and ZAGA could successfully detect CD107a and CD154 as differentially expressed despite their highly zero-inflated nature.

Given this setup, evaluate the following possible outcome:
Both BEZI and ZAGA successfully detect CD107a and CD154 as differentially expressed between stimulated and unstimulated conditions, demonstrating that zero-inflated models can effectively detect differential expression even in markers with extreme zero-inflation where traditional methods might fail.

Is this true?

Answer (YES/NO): NO